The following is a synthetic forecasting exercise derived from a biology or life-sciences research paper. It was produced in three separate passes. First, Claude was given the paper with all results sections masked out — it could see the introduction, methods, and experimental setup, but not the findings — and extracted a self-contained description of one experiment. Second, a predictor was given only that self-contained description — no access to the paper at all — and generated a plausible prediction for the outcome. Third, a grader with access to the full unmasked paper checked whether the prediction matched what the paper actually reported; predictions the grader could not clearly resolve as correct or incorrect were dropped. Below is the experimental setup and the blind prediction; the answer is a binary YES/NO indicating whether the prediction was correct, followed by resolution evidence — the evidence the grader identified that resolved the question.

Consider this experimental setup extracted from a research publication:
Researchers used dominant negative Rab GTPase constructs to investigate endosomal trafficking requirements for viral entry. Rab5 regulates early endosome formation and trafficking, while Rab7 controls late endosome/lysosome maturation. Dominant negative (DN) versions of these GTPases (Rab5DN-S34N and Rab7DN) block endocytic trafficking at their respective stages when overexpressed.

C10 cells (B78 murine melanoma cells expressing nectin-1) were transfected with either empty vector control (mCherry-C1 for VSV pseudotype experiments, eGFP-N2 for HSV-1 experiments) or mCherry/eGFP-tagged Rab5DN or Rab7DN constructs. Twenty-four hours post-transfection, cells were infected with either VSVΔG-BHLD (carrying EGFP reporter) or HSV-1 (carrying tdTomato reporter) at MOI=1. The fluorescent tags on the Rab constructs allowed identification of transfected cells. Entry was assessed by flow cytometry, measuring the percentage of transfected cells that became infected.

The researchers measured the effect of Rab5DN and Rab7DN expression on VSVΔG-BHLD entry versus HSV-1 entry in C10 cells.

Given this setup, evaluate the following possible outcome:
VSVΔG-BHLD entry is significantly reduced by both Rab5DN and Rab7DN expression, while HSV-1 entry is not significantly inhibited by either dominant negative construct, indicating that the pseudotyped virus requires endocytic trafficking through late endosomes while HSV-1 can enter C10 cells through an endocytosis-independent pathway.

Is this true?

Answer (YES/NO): NO